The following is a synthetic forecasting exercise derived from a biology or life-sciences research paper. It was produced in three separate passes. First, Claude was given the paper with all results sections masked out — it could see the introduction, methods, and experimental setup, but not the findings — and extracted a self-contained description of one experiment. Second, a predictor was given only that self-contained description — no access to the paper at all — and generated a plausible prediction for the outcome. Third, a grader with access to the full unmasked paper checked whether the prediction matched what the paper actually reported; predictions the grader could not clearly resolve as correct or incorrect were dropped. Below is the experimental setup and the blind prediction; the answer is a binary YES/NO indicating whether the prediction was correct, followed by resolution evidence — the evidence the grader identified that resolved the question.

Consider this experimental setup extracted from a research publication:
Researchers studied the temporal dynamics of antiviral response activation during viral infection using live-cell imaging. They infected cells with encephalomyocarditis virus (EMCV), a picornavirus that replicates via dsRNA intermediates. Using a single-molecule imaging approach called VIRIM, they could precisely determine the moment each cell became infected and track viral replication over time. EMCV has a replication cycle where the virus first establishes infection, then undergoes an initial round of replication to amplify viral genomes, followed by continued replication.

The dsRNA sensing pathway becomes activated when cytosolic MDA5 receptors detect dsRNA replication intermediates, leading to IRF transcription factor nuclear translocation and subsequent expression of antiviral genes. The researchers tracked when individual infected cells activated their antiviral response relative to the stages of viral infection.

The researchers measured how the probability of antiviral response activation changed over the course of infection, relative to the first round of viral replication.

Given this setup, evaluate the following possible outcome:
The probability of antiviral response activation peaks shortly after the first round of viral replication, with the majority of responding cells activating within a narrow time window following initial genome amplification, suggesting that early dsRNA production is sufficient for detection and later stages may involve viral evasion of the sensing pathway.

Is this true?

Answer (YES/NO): NO